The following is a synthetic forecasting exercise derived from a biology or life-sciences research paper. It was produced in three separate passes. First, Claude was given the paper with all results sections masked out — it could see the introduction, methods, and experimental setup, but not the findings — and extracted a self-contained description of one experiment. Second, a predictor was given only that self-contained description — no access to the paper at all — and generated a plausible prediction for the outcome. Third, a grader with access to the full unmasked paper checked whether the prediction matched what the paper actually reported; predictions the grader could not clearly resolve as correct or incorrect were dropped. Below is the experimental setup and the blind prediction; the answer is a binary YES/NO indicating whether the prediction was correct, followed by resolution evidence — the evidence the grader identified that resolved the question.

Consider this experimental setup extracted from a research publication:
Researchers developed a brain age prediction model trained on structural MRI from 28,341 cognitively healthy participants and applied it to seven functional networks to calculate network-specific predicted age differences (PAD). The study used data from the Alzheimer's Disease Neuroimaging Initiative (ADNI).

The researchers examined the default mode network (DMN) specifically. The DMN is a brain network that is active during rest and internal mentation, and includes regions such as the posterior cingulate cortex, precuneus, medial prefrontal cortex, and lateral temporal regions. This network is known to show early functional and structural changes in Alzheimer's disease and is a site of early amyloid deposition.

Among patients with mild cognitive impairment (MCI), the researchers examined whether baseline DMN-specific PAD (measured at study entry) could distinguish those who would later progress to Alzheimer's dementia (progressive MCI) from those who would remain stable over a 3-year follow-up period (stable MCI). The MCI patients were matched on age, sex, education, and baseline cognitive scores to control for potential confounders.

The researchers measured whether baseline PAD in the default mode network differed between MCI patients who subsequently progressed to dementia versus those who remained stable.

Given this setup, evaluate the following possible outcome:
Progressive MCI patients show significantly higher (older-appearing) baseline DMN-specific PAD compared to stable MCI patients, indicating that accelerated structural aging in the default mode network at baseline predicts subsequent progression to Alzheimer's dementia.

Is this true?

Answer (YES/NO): YES